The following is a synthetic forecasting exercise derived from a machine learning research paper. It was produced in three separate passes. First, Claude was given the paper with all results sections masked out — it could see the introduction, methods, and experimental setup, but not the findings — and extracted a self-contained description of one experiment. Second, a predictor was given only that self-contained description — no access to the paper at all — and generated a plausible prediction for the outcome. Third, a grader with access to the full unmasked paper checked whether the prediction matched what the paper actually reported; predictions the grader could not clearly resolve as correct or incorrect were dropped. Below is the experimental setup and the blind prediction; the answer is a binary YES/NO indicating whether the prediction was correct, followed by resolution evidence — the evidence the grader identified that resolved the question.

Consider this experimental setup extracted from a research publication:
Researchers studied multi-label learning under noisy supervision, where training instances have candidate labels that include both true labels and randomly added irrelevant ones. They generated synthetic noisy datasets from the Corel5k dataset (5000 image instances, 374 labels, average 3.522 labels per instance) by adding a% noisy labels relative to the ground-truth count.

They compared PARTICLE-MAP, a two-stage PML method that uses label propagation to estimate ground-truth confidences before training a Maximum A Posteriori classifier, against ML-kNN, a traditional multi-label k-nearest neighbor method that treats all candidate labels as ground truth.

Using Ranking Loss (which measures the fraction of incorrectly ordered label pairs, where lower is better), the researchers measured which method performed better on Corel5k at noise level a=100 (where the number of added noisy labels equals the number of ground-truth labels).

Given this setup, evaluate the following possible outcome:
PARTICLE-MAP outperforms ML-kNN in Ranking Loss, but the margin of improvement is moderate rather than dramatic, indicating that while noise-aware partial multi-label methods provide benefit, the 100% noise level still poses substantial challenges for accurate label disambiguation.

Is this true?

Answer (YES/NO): YES